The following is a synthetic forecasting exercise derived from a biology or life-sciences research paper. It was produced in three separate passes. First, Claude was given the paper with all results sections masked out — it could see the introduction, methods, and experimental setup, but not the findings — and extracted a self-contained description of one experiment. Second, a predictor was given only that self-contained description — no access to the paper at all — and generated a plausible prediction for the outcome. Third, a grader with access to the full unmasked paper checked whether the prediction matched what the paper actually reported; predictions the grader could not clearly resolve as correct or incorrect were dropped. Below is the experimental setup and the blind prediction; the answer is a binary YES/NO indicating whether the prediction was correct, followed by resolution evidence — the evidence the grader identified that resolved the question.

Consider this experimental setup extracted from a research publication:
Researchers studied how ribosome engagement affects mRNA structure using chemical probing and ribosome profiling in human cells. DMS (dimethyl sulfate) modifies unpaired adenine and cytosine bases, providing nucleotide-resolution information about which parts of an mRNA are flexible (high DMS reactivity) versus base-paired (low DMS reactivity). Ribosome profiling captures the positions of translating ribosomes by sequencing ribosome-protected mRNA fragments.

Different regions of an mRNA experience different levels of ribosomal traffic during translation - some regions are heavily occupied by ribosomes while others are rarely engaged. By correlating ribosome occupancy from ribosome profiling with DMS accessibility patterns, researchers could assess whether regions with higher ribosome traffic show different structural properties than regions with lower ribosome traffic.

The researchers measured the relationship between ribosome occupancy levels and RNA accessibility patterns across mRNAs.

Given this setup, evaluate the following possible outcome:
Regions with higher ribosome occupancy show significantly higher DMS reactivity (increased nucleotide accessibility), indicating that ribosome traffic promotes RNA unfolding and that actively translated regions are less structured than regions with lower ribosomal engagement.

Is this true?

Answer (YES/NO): YES